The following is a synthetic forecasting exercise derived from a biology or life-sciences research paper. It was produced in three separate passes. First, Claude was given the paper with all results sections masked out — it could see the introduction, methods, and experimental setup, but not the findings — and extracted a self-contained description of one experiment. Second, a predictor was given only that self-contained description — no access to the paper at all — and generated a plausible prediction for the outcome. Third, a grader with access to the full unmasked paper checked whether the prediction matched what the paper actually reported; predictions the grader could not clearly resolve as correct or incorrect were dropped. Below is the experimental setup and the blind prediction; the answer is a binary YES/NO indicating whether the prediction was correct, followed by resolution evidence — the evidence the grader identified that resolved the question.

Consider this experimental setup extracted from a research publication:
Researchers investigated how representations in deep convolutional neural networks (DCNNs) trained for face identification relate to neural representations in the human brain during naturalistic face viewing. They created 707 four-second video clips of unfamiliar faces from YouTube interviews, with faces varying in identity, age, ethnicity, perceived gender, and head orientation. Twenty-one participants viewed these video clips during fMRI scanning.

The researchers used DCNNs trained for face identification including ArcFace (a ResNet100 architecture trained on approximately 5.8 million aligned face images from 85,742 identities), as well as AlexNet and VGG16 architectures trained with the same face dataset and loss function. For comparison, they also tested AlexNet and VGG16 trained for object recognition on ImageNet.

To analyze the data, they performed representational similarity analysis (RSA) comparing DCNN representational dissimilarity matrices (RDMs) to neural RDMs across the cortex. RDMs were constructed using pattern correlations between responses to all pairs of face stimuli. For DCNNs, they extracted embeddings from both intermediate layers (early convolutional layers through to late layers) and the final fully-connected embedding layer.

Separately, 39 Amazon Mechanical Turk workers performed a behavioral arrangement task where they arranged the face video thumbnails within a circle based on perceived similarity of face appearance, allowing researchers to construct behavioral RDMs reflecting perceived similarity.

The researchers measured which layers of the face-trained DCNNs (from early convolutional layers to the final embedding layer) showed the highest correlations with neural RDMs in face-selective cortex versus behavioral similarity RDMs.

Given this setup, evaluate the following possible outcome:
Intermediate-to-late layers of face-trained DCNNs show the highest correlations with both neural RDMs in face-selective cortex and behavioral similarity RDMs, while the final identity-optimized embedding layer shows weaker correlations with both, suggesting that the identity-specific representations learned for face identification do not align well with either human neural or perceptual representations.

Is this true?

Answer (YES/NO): YES